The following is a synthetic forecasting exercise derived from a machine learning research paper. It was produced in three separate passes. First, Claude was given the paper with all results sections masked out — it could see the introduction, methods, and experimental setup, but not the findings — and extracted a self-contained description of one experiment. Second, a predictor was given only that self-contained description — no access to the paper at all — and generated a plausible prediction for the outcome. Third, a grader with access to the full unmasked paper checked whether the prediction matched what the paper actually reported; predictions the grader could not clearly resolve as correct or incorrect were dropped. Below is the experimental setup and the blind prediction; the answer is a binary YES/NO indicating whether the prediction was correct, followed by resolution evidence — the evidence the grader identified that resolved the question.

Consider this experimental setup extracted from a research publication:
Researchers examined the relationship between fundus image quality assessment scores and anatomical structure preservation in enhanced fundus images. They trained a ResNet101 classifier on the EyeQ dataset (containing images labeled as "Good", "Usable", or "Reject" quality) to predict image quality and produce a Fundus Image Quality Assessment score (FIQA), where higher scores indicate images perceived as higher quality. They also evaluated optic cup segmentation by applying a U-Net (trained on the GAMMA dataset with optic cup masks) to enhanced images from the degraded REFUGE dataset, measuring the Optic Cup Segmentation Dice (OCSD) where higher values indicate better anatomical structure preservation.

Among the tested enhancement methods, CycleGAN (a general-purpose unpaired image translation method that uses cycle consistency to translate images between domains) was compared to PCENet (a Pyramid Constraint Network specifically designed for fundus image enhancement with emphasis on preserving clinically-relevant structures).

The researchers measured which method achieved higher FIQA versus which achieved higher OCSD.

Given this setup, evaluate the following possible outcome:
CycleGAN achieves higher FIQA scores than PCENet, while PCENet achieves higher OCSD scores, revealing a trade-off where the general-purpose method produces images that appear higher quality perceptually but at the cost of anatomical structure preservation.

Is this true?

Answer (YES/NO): YES